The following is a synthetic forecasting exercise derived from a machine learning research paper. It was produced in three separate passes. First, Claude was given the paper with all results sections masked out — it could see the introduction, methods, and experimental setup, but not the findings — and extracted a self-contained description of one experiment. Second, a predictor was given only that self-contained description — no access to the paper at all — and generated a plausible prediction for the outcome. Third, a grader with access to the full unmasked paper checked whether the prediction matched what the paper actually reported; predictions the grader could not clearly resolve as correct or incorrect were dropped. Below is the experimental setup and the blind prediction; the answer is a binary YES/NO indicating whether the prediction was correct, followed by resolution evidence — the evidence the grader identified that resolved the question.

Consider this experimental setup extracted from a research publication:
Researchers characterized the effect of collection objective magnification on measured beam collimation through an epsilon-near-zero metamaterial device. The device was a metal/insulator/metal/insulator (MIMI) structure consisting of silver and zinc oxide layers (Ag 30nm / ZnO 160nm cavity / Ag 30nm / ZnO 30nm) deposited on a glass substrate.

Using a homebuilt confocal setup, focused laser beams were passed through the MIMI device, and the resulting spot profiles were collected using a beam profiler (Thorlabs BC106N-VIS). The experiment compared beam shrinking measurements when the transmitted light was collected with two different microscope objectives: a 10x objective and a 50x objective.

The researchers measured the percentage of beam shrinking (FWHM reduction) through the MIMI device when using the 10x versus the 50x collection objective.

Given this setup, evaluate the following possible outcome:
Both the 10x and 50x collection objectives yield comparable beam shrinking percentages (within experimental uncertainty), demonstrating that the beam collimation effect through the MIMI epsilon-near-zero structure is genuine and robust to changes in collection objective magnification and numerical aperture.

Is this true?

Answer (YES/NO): NO